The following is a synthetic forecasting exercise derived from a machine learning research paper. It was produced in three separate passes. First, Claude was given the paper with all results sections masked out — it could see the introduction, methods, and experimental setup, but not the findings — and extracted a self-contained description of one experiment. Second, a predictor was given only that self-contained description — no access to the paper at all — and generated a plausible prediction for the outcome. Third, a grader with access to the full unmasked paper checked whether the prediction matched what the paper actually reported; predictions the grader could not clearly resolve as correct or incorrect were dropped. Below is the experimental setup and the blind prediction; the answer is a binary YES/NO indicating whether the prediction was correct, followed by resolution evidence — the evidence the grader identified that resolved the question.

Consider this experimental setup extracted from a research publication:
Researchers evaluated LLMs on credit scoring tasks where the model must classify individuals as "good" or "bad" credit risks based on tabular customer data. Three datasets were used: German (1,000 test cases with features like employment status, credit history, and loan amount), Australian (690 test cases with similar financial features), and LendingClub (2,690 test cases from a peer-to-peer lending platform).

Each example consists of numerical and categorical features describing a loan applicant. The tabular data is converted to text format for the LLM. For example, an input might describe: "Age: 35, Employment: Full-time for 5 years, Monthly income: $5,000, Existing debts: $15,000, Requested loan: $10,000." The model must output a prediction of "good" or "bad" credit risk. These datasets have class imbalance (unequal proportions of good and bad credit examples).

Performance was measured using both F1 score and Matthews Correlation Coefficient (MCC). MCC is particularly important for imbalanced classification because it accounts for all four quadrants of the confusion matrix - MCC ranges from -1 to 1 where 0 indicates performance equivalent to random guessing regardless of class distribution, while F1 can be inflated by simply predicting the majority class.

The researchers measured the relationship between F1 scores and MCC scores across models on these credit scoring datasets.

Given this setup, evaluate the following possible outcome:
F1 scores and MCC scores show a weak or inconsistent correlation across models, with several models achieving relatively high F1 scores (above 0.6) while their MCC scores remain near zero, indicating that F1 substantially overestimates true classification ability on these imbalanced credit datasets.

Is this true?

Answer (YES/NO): YES